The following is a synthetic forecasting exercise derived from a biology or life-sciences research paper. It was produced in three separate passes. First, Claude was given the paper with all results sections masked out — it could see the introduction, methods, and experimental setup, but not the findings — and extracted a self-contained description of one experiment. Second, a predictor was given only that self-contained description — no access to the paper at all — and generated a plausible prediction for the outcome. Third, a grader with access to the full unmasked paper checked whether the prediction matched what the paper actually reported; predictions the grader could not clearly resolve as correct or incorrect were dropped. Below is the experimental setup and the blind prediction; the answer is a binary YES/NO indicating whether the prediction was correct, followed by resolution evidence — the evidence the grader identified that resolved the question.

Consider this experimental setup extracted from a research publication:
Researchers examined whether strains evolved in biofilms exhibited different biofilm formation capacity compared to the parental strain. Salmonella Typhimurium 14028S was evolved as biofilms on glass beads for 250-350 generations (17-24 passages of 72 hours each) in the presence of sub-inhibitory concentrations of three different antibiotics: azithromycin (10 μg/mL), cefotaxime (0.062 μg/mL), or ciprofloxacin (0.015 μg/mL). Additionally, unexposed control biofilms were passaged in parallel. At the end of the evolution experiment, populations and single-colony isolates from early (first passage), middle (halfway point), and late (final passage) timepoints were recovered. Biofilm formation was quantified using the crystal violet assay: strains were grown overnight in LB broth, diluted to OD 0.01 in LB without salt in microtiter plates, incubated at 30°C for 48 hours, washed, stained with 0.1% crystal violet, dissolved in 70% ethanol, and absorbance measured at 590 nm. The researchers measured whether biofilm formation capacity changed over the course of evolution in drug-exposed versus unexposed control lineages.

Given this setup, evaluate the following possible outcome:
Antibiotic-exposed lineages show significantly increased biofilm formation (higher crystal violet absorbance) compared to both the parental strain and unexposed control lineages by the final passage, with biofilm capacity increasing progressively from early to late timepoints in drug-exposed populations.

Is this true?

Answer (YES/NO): NO